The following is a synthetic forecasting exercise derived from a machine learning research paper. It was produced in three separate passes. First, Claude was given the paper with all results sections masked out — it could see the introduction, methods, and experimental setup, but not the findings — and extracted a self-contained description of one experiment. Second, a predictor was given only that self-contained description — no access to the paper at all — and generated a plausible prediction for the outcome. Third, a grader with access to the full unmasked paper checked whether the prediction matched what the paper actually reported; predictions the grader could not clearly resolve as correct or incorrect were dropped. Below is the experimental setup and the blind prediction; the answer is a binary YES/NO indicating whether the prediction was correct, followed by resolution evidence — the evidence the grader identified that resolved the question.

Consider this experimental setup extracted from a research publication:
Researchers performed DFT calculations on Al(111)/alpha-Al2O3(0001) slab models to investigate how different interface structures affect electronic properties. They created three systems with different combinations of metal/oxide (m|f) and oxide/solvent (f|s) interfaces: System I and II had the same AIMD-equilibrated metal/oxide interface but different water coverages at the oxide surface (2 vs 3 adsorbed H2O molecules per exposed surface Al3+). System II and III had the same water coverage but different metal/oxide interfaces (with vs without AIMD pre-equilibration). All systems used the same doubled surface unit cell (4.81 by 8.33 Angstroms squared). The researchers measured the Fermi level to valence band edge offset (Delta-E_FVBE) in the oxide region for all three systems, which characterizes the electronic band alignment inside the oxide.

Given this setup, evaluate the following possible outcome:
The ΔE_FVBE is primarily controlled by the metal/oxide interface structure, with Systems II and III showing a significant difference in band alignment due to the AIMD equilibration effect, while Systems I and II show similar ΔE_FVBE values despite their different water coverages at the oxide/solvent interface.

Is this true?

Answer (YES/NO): YES